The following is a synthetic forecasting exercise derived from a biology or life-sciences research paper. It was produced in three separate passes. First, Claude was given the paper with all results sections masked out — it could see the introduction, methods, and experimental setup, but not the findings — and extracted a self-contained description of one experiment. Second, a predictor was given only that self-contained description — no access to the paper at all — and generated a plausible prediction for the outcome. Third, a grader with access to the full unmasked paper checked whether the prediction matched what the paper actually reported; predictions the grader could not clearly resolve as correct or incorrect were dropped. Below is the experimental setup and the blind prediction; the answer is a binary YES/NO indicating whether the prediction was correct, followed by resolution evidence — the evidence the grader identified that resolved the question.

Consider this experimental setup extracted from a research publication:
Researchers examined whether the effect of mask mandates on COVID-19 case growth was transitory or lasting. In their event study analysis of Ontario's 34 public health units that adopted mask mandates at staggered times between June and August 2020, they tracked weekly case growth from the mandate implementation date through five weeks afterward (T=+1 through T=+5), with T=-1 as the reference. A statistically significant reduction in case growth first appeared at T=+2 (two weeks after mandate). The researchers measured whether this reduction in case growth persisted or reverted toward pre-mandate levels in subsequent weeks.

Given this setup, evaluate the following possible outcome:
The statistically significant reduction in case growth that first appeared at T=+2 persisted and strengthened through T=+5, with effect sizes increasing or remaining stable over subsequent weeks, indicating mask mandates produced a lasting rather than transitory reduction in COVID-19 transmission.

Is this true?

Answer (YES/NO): YES